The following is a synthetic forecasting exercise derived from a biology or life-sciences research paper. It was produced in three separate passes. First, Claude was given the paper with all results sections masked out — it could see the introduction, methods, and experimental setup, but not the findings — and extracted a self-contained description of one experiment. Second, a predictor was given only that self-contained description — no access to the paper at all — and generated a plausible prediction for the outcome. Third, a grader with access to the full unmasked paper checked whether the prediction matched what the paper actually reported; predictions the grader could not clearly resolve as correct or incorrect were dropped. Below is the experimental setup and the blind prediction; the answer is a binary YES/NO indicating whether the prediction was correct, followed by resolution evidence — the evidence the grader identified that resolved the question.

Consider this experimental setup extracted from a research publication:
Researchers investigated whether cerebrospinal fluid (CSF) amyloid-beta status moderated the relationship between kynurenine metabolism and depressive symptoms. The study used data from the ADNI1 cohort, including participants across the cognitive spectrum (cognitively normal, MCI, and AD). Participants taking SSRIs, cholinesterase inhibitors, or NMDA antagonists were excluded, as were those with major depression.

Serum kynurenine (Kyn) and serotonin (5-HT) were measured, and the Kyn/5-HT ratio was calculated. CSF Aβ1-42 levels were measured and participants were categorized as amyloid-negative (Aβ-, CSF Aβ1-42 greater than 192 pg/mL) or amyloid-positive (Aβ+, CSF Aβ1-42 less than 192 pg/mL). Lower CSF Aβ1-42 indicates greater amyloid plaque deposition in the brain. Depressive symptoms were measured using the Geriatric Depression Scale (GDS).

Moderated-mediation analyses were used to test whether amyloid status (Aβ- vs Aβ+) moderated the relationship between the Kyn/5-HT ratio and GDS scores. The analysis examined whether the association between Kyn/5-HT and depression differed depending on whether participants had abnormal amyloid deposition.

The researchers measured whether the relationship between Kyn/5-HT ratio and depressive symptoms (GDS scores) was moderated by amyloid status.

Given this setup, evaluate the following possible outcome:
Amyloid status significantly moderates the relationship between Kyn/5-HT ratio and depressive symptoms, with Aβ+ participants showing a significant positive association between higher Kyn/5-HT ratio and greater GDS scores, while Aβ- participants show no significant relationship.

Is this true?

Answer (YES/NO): NO